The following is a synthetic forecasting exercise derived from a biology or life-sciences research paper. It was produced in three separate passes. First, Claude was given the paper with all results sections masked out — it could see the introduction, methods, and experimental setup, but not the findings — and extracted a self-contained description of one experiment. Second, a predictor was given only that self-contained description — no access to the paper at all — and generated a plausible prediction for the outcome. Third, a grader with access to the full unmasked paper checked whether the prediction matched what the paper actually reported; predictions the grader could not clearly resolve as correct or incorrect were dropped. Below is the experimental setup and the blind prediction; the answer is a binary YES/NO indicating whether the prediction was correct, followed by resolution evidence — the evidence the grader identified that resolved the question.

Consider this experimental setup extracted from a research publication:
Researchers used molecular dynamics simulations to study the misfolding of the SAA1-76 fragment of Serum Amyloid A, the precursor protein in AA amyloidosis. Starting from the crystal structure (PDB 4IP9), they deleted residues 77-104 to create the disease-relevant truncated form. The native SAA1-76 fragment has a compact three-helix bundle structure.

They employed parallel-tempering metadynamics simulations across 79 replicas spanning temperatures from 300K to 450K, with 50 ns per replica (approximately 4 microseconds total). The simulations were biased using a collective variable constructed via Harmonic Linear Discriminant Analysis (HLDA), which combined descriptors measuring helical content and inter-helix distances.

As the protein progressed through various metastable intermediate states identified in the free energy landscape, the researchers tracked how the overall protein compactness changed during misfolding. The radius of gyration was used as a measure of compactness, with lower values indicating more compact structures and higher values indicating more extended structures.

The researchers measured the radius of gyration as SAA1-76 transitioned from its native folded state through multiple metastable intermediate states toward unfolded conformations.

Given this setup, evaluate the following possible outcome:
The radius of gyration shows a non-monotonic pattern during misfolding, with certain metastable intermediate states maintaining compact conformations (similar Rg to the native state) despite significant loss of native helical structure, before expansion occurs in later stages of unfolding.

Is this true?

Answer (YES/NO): NO